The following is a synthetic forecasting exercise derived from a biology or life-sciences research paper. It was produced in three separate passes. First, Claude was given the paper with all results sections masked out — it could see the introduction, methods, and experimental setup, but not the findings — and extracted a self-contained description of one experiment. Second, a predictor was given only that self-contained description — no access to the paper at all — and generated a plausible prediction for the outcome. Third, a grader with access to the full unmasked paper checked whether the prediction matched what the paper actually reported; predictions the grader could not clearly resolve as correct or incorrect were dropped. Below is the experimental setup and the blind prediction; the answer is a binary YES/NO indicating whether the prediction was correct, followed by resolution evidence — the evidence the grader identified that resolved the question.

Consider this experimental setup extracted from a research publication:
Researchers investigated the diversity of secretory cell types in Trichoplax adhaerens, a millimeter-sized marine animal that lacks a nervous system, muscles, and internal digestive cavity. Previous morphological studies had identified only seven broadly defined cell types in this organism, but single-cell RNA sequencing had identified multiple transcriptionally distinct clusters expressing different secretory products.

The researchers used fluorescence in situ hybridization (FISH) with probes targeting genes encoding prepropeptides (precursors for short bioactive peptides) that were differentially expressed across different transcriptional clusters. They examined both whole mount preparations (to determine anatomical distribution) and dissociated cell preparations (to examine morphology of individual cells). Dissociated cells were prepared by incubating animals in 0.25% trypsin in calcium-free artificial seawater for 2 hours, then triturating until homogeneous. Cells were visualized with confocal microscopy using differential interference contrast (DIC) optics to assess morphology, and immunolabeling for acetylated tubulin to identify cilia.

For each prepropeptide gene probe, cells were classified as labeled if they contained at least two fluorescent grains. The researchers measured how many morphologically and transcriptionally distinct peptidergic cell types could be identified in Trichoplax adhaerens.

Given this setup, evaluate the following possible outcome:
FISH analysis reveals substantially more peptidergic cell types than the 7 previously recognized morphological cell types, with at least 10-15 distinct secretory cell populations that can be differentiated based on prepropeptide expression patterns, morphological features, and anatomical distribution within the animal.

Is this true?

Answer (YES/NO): NO